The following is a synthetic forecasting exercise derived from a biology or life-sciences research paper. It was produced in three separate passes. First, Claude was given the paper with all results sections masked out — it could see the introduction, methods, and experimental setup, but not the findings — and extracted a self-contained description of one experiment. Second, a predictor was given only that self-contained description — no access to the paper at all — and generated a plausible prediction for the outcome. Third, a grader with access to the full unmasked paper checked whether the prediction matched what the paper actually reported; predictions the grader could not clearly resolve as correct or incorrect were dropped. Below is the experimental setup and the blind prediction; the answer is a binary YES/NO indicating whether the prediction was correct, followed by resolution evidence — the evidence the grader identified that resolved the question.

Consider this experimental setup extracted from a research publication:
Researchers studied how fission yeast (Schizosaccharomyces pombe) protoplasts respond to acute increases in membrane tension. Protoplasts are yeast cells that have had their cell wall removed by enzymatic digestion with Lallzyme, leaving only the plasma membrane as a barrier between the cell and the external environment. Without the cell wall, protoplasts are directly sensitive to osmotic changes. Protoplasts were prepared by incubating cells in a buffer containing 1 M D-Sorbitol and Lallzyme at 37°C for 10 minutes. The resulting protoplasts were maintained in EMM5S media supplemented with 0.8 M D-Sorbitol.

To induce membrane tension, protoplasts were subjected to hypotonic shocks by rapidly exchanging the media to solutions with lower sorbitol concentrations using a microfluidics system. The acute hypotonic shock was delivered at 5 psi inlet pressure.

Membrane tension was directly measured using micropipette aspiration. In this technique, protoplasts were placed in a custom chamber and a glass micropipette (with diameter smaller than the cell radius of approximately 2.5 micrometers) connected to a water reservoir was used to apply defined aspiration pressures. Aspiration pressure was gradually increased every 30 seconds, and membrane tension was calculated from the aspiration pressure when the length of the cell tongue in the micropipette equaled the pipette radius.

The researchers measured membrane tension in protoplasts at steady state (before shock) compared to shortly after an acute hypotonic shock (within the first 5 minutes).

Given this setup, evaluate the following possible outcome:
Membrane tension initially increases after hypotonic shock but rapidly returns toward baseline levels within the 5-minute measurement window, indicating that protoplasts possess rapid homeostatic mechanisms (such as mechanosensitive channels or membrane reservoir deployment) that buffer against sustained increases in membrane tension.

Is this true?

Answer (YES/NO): NO